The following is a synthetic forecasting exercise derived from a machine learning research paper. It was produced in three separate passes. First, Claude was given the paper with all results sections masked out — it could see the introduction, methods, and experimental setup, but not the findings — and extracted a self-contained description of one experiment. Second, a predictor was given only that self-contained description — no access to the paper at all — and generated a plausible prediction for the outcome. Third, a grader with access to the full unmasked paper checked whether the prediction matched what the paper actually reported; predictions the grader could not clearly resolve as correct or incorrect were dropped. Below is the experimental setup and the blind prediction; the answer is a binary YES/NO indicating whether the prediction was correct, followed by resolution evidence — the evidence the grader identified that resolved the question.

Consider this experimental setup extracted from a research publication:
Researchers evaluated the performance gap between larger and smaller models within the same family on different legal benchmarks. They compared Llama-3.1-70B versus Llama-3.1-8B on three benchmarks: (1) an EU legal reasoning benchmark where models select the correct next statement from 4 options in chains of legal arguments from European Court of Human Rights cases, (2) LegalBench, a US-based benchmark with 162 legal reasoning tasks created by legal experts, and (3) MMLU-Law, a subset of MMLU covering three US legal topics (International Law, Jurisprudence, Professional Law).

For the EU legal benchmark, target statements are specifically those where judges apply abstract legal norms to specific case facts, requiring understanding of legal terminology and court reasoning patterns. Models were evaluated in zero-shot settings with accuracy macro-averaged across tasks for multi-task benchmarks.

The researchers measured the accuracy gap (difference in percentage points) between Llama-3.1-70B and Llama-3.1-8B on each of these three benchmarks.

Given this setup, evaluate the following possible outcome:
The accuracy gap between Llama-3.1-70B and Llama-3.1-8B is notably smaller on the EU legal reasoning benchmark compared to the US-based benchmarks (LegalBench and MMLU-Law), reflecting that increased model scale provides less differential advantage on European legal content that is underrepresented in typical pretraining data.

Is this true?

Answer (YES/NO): NO